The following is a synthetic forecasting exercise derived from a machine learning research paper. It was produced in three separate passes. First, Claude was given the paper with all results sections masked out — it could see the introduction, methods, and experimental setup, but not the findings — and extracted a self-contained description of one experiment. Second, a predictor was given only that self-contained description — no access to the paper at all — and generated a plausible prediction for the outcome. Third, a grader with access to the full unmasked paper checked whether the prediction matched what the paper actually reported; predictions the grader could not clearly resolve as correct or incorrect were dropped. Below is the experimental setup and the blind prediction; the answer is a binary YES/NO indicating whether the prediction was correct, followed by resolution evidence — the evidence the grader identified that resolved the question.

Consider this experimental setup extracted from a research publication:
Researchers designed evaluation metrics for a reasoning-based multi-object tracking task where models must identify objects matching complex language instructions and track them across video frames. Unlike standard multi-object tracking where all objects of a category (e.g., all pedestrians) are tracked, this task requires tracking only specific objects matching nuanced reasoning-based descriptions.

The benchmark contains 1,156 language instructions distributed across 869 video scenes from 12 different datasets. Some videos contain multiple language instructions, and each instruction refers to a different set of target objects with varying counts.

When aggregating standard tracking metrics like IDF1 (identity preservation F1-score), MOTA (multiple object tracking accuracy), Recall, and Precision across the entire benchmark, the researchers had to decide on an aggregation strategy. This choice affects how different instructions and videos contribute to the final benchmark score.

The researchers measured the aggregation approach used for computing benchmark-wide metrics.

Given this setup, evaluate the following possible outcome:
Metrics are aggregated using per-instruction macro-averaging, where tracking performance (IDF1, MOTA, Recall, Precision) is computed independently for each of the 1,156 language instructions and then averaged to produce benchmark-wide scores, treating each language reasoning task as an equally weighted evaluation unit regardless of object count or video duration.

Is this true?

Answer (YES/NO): YES